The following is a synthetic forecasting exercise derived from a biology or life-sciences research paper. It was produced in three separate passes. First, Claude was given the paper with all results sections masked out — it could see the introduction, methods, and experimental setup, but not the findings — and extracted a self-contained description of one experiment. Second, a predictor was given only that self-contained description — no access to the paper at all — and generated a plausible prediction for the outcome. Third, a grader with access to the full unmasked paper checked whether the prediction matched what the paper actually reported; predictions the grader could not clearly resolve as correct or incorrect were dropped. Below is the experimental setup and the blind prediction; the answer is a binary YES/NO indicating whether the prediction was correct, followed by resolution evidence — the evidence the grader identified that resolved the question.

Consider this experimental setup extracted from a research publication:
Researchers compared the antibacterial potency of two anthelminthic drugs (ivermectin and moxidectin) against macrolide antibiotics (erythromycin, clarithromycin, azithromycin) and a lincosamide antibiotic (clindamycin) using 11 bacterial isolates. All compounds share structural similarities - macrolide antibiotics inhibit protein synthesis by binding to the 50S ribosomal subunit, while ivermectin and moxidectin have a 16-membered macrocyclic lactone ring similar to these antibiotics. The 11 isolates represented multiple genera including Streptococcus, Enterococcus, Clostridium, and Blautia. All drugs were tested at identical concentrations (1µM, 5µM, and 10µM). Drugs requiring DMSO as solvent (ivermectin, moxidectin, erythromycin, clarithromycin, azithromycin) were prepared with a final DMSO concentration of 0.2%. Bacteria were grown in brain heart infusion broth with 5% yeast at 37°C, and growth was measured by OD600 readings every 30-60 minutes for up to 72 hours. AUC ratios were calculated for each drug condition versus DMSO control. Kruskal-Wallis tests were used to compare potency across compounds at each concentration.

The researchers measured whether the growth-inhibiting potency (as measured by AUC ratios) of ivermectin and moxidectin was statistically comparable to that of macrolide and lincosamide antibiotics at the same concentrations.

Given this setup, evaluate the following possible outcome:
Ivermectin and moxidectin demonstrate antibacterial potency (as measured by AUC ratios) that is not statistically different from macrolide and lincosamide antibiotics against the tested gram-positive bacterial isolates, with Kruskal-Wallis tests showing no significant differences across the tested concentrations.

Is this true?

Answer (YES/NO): NO